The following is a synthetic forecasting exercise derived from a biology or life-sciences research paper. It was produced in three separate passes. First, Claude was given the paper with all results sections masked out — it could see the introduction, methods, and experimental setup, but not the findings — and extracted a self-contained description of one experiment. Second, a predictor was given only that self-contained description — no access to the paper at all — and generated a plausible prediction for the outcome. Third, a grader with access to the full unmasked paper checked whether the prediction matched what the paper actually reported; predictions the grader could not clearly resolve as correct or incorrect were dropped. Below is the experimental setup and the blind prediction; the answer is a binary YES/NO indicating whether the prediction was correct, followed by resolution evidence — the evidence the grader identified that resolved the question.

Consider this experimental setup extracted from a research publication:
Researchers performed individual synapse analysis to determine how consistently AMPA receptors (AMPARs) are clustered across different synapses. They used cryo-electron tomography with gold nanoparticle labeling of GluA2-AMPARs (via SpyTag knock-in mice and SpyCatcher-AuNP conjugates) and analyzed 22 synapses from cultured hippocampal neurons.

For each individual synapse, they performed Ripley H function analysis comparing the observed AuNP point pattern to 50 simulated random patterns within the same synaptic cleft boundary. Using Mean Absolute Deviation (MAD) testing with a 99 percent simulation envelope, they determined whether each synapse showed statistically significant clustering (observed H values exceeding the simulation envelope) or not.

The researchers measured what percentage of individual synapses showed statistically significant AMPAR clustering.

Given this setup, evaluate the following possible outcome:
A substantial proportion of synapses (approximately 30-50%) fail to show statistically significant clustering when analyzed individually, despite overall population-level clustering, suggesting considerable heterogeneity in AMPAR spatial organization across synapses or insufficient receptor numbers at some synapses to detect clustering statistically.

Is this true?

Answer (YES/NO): NO